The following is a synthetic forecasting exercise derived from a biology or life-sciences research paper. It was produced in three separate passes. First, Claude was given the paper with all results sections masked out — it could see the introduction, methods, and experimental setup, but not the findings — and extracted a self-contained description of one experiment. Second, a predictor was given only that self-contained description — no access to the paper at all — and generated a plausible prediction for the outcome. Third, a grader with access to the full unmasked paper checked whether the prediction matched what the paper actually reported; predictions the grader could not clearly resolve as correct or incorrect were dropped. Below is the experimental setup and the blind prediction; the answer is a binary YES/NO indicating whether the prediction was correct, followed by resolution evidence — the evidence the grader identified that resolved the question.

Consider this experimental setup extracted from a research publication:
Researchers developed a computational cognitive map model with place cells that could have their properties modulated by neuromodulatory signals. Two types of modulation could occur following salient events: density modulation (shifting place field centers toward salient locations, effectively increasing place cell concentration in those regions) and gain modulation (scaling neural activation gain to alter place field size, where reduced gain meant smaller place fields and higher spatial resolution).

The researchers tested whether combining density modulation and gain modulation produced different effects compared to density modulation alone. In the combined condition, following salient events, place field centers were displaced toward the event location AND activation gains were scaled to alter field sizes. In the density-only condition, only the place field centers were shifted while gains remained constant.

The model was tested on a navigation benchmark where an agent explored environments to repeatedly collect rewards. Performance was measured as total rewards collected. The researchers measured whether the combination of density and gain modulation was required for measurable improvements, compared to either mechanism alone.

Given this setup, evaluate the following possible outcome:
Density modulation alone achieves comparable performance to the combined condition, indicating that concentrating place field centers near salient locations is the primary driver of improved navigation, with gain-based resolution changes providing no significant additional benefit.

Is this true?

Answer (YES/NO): YES